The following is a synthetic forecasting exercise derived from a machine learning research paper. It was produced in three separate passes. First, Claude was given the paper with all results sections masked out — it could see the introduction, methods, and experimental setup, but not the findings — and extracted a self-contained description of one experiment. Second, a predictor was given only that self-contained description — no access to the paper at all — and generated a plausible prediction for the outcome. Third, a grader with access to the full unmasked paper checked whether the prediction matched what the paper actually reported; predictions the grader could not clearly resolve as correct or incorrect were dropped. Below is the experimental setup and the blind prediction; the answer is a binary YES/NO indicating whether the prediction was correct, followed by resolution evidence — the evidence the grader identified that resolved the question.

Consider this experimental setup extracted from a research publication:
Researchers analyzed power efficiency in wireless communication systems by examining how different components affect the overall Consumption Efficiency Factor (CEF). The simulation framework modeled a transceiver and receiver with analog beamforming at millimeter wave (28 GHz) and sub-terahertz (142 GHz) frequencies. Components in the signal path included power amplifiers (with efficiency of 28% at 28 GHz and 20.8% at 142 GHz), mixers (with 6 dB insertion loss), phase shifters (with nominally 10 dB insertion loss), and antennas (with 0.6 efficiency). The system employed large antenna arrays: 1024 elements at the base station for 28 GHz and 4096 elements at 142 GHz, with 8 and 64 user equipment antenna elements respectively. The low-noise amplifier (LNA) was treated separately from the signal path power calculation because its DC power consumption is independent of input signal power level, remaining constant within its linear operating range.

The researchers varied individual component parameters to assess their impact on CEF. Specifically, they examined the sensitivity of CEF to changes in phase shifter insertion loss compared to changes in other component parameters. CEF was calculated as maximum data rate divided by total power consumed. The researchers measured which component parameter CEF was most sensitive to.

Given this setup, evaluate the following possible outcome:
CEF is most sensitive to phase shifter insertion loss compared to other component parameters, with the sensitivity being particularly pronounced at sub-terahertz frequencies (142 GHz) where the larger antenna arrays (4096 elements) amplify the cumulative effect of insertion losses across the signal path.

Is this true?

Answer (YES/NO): NO